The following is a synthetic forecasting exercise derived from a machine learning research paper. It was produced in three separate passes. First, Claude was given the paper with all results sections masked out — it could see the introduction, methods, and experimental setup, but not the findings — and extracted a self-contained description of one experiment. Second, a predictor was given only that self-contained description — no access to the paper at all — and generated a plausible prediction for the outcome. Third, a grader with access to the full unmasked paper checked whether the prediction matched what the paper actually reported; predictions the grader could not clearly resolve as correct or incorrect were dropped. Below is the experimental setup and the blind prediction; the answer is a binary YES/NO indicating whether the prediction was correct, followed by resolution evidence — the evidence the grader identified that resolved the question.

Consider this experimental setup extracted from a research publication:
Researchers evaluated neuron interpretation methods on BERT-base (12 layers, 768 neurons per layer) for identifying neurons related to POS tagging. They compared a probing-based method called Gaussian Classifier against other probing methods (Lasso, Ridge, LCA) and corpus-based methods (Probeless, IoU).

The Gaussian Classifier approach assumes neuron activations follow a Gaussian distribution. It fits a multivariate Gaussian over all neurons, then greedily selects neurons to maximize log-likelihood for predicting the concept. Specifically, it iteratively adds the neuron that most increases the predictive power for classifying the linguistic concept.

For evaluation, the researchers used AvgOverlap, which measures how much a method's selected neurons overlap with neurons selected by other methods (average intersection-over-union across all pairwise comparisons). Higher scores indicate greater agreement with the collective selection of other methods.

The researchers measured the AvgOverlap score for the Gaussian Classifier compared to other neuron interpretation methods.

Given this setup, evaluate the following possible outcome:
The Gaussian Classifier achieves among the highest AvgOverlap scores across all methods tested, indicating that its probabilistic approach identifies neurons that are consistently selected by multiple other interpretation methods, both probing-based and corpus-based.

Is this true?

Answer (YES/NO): NO